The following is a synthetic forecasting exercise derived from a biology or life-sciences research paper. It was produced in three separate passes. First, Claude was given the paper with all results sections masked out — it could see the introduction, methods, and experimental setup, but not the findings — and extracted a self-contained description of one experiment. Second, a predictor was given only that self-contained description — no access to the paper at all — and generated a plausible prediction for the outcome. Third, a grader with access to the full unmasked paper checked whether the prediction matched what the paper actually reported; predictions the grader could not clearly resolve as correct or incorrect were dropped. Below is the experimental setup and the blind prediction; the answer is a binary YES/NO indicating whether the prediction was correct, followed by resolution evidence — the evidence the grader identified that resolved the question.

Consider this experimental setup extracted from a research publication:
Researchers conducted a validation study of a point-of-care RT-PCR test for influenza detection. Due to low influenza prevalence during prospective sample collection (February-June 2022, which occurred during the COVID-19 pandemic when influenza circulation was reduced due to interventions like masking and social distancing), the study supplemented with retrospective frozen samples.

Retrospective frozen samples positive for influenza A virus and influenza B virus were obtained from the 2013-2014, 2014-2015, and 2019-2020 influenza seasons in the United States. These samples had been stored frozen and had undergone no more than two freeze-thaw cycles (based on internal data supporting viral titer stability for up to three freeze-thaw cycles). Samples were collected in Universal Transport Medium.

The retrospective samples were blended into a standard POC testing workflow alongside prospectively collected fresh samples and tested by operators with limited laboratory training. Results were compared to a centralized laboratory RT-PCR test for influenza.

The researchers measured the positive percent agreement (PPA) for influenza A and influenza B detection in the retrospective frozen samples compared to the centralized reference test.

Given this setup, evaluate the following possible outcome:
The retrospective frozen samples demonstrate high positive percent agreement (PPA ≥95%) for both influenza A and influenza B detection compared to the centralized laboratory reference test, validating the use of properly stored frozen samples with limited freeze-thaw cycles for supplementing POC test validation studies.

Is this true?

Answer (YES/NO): YES